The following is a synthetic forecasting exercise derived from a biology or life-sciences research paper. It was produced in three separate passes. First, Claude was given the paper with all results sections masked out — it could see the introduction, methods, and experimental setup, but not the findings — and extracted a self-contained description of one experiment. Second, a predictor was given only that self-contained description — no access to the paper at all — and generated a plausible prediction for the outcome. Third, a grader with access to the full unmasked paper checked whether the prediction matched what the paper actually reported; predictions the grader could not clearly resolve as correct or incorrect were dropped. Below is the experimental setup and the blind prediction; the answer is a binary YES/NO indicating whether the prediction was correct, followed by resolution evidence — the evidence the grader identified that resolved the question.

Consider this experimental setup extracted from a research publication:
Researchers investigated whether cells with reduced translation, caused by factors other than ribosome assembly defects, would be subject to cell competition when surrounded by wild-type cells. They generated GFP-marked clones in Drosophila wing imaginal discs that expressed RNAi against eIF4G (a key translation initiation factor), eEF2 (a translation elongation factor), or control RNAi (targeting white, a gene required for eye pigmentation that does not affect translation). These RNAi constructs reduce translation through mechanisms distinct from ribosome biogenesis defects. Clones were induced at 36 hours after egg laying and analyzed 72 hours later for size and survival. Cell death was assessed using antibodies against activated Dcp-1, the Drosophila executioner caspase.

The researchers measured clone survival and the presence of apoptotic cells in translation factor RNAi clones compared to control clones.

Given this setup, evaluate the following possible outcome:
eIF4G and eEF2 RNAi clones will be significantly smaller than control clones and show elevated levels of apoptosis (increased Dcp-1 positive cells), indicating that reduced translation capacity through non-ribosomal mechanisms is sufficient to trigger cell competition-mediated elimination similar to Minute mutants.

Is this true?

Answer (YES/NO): NO